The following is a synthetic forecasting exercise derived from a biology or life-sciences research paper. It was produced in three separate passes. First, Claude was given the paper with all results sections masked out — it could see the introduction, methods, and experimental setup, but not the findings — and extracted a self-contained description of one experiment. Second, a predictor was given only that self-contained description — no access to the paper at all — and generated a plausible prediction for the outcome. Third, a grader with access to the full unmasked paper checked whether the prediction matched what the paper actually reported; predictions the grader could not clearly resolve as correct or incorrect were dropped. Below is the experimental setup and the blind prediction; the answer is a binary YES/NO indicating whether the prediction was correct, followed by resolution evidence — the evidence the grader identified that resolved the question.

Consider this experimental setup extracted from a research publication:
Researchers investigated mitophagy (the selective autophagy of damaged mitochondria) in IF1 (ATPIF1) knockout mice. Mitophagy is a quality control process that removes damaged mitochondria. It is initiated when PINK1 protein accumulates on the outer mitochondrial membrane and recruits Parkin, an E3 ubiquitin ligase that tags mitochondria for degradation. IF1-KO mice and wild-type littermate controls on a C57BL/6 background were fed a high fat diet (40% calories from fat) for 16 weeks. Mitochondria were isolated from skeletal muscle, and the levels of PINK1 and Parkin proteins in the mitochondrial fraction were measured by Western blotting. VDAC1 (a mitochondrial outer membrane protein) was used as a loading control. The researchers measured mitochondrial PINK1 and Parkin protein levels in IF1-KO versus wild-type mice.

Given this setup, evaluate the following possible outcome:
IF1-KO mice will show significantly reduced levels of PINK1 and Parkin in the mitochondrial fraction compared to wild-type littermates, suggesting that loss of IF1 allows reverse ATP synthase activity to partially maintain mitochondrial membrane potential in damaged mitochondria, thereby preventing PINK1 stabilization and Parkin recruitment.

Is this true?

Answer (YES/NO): NO